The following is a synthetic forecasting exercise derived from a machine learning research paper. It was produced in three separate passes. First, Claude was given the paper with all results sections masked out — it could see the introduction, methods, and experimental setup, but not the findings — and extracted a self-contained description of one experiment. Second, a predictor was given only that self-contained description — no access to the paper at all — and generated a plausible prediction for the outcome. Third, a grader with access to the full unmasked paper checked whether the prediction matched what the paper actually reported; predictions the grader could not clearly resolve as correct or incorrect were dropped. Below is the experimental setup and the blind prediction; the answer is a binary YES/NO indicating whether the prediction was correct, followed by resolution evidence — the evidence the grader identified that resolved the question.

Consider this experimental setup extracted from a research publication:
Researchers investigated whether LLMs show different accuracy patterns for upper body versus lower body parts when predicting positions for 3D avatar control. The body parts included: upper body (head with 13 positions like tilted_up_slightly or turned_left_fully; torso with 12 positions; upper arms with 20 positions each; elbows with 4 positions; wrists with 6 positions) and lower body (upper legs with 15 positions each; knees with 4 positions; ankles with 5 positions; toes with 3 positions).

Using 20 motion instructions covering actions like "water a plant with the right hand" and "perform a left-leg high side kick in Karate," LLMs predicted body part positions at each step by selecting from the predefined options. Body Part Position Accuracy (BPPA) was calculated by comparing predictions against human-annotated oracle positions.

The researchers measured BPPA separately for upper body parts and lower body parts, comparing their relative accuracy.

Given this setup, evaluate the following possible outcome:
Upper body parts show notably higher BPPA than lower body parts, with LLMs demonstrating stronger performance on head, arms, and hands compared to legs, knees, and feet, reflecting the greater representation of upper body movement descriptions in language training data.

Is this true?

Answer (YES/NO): NO